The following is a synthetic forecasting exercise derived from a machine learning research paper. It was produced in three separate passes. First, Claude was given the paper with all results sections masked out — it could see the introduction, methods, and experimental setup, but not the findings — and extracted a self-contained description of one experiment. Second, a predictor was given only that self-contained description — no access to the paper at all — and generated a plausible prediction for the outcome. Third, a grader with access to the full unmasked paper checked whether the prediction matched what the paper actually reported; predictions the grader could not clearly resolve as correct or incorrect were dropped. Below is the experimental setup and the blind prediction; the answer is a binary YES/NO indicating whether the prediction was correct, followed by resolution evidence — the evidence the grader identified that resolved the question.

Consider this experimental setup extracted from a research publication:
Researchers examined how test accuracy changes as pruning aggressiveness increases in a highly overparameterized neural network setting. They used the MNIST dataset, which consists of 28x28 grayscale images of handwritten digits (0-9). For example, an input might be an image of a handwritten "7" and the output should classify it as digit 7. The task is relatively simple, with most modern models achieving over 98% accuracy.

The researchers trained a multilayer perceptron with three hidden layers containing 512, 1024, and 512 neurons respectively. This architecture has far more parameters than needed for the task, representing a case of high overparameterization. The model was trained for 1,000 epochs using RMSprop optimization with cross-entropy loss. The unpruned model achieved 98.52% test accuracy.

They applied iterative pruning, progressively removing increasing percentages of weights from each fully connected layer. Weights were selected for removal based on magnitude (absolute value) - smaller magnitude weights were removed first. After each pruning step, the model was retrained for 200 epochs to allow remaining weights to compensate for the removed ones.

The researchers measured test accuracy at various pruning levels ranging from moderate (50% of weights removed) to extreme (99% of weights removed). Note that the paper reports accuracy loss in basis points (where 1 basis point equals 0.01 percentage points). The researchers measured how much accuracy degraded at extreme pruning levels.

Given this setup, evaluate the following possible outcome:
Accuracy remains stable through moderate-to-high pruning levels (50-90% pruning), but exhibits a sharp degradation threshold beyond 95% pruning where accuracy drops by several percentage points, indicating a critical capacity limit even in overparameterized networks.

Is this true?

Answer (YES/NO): NO